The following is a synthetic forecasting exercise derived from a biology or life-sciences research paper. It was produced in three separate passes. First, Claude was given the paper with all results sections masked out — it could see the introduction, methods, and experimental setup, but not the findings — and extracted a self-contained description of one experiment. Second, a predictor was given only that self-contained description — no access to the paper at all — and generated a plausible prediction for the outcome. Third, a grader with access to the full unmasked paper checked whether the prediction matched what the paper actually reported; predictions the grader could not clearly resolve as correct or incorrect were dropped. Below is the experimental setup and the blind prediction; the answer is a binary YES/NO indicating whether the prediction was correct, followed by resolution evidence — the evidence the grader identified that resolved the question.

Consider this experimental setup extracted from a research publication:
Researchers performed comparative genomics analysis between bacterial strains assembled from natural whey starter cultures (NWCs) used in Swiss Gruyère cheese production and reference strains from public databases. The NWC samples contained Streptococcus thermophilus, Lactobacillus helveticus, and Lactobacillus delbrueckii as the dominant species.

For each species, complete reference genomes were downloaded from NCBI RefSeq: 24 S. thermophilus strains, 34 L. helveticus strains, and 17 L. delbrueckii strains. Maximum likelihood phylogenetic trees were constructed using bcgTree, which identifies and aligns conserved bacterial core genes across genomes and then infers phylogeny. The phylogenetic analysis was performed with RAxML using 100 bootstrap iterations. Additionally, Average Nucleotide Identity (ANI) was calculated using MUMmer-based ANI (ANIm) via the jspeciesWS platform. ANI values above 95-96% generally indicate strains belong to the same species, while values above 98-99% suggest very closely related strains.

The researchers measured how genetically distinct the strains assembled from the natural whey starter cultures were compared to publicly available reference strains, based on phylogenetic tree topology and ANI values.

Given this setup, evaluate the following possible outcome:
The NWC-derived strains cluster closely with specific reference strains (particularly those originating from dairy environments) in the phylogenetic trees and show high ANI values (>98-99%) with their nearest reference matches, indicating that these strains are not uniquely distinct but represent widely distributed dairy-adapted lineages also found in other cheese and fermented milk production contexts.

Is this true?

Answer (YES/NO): YES